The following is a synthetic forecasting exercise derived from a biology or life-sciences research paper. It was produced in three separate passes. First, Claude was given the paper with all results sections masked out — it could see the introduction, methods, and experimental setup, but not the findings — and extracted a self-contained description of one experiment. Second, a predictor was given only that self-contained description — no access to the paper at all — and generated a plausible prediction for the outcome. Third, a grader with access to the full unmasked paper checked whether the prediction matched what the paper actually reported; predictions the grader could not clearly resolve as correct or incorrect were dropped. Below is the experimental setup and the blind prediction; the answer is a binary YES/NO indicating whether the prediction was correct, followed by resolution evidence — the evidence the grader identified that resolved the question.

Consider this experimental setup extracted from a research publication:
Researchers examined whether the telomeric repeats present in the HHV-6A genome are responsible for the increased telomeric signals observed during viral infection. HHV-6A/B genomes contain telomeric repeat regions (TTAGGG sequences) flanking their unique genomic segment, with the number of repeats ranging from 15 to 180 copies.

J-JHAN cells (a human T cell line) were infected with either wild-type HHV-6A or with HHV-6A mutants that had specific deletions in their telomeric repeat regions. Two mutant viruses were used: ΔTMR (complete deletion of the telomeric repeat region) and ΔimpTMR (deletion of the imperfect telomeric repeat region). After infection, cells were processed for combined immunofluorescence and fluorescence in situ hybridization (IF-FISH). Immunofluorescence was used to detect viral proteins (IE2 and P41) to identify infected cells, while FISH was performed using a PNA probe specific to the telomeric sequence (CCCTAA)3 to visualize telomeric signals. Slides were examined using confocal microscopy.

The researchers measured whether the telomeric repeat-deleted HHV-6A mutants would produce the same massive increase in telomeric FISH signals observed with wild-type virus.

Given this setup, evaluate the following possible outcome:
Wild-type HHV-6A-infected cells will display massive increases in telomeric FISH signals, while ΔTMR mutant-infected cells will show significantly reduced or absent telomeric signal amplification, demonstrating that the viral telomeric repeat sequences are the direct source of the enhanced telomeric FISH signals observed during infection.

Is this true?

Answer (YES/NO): YES